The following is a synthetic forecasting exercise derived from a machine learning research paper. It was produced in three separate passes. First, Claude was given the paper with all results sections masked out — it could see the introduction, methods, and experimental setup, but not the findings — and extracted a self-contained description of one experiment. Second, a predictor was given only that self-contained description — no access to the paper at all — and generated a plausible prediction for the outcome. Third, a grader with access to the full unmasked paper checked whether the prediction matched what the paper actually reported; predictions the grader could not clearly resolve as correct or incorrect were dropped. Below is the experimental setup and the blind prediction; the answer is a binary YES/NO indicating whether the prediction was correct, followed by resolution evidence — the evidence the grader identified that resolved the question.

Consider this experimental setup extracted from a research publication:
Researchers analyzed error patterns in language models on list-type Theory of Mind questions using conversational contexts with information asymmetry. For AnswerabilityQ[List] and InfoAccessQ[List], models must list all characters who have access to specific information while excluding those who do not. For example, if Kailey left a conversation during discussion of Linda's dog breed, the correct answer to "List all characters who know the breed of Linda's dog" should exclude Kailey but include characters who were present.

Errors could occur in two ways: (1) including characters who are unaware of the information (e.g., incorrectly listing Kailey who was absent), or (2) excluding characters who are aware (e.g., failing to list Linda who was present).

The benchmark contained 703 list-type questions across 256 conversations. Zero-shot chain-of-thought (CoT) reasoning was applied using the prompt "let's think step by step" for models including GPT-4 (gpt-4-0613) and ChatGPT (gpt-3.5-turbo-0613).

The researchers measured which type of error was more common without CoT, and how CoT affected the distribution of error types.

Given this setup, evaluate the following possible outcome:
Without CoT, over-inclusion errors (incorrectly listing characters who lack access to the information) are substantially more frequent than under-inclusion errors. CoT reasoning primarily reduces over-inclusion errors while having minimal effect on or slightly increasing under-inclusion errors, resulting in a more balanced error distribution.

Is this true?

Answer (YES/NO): YES